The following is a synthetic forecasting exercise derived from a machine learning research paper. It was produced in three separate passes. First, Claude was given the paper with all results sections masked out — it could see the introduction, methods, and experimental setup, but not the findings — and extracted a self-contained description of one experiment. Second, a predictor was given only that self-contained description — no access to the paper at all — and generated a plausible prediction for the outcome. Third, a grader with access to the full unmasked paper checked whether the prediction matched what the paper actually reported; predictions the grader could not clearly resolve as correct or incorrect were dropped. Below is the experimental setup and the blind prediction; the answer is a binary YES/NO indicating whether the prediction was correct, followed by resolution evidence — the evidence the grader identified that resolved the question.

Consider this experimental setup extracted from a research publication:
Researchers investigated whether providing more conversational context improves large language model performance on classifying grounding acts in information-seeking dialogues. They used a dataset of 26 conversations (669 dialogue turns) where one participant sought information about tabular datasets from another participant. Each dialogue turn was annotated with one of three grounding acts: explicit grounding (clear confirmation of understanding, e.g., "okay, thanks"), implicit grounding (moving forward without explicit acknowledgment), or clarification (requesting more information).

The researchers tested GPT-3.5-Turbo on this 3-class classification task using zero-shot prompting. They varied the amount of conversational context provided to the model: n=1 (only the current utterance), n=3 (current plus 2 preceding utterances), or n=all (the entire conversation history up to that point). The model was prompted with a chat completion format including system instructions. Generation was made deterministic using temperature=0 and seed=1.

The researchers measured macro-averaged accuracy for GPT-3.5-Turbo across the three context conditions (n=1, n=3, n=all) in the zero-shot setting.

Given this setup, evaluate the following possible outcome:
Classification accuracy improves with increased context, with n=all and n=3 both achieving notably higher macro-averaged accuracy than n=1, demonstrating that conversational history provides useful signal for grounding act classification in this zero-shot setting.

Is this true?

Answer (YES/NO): NO